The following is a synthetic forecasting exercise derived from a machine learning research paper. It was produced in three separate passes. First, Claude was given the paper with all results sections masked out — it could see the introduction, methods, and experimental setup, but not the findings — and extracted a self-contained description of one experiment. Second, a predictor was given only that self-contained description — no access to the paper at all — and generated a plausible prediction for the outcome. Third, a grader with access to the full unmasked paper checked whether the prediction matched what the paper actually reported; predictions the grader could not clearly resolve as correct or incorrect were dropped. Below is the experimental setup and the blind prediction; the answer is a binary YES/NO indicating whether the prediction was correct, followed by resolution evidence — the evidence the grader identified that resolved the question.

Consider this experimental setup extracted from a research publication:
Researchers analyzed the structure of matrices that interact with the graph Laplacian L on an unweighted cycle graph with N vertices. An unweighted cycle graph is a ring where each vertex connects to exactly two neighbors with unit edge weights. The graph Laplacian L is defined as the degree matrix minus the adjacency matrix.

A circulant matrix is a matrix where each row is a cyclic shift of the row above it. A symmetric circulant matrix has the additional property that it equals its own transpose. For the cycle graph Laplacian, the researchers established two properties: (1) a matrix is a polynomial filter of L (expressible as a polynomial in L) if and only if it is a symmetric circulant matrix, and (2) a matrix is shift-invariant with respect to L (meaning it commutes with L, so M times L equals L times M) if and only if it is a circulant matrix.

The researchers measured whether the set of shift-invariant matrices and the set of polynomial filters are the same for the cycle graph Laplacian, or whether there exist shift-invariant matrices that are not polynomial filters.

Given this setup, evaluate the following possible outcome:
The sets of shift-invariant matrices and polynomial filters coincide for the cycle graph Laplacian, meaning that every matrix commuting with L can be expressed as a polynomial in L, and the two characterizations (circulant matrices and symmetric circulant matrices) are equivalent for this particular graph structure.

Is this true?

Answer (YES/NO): NO